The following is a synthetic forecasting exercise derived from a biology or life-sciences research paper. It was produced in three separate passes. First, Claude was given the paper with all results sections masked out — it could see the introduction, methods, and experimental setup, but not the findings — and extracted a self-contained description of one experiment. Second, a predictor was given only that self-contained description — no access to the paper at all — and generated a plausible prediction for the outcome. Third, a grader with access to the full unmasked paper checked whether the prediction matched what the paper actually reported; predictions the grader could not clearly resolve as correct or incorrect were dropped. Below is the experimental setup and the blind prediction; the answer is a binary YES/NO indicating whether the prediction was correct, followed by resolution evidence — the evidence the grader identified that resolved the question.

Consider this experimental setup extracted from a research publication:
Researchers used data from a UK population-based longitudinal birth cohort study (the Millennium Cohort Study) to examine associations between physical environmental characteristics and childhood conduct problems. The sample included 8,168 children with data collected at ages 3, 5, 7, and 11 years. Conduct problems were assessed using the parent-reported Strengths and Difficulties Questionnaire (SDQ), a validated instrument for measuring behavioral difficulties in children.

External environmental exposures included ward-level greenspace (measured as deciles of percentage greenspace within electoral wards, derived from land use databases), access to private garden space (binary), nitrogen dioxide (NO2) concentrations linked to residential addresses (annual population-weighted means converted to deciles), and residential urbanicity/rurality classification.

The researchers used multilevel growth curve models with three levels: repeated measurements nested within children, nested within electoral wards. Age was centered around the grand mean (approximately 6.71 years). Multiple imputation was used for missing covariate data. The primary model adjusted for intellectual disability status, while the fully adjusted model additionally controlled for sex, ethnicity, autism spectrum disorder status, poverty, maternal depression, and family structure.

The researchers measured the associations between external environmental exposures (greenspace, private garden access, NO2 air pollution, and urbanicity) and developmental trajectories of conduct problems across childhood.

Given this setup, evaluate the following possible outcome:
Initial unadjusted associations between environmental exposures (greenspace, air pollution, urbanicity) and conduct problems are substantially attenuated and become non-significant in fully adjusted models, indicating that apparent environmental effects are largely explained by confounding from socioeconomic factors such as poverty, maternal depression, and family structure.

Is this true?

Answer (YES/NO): NO